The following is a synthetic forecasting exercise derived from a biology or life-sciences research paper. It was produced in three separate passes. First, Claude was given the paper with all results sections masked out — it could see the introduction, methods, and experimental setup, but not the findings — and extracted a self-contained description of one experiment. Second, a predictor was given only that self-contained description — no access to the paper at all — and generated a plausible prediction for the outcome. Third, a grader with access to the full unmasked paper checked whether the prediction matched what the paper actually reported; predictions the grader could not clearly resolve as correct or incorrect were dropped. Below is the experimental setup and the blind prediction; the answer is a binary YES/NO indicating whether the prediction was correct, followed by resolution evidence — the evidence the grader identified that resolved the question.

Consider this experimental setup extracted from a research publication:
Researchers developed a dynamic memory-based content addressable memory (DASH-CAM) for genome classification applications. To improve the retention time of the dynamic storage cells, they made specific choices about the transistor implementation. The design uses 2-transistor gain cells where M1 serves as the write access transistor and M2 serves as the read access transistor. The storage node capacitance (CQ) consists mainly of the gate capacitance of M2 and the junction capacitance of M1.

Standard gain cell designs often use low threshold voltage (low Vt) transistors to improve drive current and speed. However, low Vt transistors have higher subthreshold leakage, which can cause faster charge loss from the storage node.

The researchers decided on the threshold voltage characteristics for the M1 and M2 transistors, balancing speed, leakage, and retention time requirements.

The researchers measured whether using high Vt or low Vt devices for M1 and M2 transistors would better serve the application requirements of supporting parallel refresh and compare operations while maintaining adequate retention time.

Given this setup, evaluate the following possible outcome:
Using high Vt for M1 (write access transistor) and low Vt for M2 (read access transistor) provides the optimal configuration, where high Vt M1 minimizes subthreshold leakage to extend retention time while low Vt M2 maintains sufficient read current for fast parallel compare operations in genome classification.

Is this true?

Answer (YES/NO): NO